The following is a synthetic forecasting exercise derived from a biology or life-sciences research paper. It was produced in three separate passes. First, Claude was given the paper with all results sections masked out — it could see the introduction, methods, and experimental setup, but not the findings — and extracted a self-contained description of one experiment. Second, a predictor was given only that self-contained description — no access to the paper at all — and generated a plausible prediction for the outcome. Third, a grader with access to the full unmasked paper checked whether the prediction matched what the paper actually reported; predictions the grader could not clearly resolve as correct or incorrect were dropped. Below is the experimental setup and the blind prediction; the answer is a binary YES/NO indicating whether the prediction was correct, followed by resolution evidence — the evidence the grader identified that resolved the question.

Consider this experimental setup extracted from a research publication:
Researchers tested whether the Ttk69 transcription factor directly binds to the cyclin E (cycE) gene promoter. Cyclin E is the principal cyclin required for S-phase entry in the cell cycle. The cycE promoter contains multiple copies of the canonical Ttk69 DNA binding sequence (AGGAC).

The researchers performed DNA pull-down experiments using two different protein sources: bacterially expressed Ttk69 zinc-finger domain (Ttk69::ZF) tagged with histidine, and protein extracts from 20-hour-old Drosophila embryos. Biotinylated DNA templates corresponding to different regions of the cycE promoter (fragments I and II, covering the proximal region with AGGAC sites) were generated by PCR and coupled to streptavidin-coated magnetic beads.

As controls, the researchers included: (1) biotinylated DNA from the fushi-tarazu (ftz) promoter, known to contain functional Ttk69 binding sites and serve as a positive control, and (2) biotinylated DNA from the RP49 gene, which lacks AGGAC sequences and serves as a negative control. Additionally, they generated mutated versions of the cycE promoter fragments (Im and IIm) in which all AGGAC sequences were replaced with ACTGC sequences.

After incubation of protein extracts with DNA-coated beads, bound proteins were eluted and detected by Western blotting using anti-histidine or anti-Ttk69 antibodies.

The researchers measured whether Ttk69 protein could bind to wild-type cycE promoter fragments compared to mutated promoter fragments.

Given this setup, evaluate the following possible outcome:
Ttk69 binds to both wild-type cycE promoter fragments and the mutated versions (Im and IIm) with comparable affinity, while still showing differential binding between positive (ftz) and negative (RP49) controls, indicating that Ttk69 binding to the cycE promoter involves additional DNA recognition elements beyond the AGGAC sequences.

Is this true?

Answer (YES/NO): NO